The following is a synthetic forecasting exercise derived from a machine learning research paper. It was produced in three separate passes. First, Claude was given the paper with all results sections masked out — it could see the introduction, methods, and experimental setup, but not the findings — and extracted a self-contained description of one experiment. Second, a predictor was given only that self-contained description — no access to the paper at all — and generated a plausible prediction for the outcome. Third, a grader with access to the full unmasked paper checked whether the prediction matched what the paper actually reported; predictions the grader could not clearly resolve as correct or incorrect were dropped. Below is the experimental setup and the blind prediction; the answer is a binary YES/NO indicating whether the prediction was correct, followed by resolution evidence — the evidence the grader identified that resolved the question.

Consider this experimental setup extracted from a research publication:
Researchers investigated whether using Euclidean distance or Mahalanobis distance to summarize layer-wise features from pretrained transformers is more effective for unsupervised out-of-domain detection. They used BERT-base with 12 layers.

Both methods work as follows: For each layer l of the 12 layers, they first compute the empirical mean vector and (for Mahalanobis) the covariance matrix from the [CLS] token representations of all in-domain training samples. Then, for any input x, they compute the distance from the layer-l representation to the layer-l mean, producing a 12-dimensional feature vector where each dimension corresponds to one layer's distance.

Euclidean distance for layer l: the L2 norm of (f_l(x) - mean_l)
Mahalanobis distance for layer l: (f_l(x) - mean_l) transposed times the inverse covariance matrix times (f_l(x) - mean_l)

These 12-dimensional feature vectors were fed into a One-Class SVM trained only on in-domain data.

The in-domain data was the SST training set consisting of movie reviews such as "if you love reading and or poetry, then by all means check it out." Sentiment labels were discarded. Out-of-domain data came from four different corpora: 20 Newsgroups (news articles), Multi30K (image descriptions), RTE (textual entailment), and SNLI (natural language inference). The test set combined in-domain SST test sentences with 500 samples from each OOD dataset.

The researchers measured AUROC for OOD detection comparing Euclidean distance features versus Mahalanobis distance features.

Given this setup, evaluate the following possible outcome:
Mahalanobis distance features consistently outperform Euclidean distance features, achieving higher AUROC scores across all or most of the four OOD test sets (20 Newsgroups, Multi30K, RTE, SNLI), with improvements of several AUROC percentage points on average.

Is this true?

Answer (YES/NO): YES